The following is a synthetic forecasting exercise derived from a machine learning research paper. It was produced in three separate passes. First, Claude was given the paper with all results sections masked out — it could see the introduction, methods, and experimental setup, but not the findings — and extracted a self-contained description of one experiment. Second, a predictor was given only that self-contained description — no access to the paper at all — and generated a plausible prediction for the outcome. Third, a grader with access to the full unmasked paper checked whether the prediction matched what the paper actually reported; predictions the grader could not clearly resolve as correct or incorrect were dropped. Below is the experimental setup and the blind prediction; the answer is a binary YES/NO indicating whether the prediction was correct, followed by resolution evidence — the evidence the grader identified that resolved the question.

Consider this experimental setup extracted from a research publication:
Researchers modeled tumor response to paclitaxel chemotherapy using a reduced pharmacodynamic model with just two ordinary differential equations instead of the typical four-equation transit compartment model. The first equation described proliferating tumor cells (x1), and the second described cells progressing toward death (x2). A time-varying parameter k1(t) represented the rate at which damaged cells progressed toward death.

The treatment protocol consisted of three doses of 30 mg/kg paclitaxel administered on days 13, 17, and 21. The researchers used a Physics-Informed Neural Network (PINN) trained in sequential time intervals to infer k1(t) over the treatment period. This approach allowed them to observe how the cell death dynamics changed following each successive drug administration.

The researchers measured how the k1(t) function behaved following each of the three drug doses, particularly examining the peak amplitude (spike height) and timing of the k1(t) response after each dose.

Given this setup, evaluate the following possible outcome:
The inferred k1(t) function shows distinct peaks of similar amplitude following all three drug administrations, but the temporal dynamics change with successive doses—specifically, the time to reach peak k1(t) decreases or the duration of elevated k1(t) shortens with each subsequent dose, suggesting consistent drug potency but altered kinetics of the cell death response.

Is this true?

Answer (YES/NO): NO